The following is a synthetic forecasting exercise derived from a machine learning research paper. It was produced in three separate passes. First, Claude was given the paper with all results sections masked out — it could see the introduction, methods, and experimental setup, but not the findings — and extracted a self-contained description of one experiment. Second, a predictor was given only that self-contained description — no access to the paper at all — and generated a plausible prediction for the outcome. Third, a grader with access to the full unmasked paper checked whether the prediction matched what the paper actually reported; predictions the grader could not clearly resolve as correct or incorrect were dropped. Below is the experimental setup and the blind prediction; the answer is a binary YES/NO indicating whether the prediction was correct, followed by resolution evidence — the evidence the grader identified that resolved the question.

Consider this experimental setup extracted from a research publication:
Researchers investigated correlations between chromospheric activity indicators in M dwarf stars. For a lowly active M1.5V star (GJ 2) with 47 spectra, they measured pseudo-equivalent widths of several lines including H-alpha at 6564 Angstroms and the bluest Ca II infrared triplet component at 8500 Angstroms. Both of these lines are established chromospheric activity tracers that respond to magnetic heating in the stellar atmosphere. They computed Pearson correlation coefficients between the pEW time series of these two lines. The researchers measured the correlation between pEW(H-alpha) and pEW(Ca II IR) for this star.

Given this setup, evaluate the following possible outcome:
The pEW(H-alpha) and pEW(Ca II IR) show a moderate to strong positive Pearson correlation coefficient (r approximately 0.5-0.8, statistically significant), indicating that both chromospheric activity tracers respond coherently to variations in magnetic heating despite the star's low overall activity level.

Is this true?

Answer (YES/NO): YES